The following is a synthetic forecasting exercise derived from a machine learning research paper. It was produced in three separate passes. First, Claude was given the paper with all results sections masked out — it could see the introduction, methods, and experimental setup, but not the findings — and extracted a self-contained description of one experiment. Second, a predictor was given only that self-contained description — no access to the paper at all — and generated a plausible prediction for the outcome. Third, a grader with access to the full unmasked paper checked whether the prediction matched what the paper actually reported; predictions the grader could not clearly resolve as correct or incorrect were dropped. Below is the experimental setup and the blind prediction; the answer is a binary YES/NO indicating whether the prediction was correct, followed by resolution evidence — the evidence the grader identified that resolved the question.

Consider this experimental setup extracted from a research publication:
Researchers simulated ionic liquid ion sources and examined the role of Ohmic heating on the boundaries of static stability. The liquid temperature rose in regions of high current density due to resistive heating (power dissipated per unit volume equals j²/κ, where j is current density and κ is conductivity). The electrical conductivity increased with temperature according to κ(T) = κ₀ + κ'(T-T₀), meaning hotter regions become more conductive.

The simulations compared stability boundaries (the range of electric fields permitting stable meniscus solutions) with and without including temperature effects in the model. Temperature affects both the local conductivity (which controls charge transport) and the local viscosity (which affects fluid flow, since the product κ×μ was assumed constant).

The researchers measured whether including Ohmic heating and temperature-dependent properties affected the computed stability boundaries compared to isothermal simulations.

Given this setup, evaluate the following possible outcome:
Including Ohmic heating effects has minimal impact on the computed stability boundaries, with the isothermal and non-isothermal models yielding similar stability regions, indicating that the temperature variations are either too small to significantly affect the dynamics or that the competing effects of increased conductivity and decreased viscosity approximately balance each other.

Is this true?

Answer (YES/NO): NO